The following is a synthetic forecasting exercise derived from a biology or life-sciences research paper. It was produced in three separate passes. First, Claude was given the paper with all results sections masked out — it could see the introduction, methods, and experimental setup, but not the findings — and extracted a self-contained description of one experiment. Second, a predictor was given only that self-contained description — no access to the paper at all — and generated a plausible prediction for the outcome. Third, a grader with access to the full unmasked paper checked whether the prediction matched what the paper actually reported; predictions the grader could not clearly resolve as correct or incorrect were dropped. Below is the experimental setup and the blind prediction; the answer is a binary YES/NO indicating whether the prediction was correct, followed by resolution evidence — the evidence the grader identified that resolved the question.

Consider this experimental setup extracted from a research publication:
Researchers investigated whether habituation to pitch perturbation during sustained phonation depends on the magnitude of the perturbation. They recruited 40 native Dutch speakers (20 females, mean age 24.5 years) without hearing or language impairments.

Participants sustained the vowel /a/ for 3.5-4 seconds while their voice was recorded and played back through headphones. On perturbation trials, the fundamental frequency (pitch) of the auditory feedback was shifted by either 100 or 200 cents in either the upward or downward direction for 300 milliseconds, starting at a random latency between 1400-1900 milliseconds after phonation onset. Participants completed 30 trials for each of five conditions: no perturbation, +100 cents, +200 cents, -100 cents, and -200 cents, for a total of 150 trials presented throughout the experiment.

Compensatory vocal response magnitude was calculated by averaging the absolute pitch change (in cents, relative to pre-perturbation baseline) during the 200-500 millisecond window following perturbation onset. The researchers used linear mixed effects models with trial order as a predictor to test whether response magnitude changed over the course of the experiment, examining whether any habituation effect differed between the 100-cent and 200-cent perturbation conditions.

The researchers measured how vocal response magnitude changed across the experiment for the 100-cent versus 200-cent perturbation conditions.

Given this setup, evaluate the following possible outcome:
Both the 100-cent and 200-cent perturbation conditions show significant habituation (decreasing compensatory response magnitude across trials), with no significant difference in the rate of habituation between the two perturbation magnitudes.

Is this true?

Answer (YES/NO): NO